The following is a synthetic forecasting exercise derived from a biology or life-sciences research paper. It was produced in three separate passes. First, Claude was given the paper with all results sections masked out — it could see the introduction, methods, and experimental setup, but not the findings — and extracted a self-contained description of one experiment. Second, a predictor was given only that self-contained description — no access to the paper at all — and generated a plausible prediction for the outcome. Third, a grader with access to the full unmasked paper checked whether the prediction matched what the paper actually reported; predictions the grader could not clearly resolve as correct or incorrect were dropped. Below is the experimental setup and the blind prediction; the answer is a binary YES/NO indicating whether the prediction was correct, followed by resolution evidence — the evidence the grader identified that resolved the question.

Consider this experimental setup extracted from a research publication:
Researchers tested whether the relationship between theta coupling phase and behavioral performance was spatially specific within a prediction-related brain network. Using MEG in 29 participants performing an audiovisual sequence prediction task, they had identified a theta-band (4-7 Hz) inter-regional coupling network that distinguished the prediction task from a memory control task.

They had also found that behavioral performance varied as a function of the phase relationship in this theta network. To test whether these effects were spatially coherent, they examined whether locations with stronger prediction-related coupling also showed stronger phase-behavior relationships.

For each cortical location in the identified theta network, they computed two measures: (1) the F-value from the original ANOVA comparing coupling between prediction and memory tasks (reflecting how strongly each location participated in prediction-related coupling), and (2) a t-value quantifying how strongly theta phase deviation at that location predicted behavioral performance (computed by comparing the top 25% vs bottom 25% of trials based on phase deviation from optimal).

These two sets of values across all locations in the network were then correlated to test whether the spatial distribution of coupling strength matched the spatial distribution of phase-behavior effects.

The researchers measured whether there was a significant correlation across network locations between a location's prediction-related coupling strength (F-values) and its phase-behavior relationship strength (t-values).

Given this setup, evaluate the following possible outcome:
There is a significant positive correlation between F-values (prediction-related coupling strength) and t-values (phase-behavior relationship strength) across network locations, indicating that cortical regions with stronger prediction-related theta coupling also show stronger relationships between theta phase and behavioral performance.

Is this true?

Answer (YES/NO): YES